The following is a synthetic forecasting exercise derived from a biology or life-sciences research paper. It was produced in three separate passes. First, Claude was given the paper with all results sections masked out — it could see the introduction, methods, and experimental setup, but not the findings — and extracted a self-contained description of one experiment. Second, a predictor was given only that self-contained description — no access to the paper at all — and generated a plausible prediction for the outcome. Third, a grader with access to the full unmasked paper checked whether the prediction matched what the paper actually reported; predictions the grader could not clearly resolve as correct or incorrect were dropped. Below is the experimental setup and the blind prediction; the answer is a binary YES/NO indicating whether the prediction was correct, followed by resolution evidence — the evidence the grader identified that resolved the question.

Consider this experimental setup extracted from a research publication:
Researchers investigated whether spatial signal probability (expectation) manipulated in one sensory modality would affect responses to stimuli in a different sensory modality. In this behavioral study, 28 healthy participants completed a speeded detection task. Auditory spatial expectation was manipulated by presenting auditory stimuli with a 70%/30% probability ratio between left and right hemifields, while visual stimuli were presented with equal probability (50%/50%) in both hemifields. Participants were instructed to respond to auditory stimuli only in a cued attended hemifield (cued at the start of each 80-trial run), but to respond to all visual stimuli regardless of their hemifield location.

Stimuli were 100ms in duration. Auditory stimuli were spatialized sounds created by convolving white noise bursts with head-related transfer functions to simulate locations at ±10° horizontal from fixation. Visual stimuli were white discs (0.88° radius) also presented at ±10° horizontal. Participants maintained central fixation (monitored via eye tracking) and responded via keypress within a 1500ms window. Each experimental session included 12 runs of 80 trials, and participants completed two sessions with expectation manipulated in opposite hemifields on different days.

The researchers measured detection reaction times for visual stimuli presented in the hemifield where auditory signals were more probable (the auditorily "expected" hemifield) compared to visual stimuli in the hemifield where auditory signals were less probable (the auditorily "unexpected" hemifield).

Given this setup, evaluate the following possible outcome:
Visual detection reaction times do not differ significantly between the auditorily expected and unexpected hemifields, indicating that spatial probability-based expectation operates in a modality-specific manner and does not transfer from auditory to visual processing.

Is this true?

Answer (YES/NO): NO